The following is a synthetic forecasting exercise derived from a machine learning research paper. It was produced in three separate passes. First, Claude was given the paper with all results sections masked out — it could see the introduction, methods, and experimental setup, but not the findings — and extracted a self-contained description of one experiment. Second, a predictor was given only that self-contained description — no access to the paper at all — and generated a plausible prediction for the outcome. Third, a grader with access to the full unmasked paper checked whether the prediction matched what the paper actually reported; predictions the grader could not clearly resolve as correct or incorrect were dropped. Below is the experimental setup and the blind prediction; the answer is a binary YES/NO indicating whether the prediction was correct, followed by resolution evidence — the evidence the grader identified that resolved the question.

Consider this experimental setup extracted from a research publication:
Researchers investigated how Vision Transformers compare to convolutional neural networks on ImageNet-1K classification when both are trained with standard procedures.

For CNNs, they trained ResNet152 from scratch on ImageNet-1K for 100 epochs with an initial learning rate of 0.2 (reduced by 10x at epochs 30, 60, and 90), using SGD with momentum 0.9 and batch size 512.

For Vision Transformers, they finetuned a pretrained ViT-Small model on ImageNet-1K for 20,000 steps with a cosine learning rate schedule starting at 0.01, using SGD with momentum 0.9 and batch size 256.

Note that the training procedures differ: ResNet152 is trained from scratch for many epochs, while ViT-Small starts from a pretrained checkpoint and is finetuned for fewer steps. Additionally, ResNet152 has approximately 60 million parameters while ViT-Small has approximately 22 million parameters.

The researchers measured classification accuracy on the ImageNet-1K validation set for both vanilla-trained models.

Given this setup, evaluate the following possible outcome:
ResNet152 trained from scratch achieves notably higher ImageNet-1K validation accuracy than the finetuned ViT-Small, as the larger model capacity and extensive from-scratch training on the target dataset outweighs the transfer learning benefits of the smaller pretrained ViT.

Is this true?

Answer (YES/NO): YES